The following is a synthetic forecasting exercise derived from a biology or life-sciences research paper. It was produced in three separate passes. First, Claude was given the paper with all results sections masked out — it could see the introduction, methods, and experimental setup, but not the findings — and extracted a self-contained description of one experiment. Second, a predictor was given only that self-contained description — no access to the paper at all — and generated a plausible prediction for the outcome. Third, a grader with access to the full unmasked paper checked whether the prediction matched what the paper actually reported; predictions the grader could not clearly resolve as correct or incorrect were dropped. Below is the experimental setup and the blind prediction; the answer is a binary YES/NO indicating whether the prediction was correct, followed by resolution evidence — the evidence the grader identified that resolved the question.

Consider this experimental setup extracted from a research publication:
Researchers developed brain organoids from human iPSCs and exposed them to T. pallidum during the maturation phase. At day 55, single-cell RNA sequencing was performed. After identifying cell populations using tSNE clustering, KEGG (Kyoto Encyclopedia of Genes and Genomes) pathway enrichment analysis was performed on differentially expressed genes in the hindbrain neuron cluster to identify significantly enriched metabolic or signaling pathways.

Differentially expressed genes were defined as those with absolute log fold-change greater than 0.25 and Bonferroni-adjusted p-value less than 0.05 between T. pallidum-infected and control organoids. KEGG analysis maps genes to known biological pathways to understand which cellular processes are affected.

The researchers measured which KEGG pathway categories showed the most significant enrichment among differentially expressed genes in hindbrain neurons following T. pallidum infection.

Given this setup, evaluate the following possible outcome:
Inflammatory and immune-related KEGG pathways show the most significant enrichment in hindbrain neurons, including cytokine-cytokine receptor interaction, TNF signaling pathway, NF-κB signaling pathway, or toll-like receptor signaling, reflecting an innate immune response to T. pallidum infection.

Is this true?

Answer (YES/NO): NO